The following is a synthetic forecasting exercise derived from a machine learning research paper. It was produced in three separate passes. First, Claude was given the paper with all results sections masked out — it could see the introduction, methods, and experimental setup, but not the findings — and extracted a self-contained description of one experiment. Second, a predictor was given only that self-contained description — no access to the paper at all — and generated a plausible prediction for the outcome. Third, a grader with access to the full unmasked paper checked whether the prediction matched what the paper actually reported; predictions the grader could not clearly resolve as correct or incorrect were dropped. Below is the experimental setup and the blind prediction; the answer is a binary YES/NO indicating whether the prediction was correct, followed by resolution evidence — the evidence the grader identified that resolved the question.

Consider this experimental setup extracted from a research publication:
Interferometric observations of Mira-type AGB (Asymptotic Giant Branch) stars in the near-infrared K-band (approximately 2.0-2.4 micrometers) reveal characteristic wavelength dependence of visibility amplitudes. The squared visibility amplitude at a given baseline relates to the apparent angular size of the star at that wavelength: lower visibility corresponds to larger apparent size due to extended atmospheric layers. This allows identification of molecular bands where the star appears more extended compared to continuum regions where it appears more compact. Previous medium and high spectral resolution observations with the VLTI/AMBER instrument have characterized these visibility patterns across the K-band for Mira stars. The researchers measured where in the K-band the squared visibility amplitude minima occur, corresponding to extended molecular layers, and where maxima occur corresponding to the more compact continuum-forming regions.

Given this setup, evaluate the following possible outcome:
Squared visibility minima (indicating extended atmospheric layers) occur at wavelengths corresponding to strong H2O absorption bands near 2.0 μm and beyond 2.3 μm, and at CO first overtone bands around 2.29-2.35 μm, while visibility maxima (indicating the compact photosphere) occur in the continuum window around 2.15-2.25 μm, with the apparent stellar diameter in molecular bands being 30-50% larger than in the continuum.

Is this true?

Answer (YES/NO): NO